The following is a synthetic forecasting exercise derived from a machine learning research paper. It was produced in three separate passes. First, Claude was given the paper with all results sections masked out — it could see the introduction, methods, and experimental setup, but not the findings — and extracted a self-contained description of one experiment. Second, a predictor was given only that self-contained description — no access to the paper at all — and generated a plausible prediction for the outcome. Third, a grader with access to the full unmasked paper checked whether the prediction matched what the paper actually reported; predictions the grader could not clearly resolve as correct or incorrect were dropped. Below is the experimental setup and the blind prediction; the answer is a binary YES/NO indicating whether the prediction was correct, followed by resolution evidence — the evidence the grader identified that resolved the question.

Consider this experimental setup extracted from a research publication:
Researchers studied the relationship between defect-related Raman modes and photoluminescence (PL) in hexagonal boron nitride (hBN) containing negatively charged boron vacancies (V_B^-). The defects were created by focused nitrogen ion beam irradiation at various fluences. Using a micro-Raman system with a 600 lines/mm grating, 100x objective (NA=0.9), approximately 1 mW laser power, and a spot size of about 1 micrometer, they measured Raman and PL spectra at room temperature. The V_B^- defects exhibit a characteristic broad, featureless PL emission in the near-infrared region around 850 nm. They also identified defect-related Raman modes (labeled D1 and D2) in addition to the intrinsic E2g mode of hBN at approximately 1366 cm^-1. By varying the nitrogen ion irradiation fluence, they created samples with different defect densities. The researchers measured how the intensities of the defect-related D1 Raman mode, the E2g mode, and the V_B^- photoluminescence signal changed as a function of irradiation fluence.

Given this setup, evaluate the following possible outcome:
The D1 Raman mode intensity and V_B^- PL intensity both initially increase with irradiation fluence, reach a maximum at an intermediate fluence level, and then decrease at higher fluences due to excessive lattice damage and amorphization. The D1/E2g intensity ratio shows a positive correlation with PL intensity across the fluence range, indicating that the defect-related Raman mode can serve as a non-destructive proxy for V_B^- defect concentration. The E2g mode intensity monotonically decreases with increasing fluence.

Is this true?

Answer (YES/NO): NO